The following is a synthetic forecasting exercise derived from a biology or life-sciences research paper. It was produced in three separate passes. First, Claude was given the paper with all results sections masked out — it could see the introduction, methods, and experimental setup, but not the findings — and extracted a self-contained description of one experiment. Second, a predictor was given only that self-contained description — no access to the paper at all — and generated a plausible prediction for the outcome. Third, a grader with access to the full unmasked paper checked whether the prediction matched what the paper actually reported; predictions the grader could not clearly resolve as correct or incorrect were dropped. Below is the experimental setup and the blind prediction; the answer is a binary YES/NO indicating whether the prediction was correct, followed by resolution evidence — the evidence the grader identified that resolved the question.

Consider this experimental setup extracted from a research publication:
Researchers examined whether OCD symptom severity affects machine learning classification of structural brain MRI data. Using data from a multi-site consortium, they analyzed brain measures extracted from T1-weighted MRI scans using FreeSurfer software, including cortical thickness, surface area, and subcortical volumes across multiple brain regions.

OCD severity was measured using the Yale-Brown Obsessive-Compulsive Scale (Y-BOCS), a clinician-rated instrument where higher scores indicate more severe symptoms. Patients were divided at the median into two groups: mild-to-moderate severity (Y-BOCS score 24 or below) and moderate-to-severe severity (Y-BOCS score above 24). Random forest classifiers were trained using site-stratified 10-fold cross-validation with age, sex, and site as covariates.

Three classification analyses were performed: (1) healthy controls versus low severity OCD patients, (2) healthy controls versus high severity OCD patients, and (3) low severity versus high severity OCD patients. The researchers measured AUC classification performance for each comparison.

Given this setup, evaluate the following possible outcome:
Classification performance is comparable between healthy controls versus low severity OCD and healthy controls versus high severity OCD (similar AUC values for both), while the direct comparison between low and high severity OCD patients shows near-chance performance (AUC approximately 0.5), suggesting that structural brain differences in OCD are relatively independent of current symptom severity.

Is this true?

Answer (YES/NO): NO